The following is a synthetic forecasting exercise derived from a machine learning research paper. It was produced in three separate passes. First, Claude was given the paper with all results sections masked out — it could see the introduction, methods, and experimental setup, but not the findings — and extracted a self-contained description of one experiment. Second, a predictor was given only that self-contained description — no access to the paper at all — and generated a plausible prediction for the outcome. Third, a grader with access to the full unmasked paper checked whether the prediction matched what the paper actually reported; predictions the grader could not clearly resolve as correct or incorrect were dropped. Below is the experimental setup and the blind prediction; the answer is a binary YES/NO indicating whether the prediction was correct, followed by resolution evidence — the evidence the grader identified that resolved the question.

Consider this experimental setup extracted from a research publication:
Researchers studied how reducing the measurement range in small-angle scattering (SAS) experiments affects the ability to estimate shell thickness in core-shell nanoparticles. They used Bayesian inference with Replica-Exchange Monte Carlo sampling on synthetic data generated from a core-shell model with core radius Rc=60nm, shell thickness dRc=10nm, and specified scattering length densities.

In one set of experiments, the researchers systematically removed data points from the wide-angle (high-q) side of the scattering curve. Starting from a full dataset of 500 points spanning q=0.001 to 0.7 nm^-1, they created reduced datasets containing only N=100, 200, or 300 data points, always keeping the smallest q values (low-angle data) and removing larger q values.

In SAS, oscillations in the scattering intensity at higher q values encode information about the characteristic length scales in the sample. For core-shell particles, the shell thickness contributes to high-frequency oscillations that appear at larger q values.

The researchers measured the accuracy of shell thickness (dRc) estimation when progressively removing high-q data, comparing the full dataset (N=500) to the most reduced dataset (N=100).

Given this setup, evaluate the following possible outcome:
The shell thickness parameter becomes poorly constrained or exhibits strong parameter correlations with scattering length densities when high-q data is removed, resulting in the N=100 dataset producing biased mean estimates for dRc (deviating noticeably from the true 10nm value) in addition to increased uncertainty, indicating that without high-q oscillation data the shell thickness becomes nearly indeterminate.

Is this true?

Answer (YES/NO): NO